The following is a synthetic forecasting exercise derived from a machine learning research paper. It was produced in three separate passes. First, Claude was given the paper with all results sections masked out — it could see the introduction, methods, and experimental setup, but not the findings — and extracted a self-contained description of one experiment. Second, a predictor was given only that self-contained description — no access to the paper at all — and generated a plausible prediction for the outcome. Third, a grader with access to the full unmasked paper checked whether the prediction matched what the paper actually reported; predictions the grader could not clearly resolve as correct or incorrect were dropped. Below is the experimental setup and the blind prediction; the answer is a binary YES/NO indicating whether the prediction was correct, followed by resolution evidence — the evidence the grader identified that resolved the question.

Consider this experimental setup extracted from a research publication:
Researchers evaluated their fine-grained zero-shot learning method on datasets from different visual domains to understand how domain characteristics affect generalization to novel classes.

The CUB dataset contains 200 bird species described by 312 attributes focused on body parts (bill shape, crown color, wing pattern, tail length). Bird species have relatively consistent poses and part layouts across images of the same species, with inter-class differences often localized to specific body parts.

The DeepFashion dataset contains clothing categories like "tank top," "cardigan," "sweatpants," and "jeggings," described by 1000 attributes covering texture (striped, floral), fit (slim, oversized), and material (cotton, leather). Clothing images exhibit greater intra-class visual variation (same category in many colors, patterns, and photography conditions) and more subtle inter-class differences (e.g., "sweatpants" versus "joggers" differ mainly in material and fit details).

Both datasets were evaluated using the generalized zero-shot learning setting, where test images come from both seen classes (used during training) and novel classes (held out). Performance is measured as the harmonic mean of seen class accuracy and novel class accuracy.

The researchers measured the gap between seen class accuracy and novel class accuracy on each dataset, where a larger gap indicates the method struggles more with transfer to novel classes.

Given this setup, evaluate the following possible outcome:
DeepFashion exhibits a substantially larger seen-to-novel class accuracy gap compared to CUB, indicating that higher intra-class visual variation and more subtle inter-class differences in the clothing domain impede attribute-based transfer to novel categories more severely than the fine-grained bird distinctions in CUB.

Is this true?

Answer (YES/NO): YES